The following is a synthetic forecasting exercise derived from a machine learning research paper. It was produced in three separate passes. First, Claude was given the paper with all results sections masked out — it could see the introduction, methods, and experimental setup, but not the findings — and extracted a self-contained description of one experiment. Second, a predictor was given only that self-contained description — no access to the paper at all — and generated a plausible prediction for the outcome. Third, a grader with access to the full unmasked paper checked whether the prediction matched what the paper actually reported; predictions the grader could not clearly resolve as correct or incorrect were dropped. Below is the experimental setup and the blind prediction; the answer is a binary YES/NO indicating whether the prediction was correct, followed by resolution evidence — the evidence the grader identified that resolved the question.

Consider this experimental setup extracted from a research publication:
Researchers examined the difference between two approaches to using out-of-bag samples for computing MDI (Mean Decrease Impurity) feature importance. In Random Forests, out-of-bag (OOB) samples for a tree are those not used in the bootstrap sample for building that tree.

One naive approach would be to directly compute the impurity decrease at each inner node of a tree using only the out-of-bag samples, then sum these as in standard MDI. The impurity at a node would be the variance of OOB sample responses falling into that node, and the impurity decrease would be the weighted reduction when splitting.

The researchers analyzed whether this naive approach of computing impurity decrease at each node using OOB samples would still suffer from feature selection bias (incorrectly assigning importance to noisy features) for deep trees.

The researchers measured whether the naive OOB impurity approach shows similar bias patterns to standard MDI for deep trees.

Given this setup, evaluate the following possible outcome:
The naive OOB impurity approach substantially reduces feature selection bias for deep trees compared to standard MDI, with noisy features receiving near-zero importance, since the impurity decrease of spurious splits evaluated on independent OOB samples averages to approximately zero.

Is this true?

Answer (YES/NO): NO